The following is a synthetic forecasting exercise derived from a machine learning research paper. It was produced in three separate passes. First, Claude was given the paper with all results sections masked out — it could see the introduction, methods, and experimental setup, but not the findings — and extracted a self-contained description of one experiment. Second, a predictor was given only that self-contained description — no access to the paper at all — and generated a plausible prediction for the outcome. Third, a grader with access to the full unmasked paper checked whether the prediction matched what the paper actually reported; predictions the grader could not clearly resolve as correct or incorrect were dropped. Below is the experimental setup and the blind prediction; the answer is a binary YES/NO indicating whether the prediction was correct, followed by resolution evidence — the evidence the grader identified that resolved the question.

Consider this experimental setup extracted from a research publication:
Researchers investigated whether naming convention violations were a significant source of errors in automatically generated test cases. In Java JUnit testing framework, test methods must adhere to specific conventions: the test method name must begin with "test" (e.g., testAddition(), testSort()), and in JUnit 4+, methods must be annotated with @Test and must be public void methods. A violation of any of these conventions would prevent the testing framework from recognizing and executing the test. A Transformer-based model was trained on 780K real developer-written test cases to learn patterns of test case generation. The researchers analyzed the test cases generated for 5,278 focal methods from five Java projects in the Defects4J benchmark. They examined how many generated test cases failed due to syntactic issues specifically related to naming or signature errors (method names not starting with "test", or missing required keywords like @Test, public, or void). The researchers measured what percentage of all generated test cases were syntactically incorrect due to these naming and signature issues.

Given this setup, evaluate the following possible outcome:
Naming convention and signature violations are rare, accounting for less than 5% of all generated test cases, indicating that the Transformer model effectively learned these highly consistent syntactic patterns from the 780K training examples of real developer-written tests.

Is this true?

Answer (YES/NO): NO